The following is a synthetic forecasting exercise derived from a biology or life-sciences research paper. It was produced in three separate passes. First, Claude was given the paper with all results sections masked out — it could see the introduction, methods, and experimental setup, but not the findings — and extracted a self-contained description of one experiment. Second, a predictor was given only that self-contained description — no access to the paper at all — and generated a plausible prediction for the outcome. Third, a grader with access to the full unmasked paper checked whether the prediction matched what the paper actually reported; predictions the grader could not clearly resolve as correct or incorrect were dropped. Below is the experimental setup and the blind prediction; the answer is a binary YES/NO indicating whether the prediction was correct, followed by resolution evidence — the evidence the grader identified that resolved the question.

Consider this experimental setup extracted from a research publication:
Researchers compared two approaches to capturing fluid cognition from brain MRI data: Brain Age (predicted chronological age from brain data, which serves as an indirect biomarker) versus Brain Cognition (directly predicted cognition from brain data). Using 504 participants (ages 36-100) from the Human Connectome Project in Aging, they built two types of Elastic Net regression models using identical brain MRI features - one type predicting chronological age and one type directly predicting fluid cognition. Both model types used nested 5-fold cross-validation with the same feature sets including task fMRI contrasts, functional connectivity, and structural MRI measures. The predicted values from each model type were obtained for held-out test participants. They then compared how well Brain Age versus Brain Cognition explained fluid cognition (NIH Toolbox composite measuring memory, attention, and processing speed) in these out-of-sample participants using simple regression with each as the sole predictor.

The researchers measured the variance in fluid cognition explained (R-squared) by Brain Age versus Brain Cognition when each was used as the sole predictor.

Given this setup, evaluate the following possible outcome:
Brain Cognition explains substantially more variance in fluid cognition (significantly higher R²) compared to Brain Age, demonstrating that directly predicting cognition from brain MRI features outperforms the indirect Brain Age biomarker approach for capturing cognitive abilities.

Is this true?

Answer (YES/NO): YES